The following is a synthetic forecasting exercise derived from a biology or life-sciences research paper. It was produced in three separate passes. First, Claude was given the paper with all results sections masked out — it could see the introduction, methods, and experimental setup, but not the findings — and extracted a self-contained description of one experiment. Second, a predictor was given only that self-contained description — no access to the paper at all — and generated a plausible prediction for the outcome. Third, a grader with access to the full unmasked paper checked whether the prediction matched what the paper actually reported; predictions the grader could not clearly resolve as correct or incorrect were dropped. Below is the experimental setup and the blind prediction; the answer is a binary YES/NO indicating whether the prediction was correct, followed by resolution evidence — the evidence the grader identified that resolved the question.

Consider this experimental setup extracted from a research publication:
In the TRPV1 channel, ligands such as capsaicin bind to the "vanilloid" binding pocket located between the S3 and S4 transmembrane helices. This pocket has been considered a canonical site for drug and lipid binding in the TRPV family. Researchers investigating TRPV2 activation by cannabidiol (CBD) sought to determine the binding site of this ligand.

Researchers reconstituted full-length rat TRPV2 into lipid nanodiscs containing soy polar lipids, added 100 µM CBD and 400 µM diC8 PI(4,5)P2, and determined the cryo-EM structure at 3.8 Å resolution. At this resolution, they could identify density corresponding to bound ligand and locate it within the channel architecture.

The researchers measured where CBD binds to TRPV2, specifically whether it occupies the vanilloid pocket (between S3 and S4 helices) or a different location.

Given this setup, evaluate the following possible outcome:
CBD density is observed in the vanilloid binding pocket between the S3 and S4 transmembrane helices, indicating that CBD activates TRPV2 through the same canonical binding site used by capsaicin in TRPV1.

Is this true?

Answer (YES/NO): NO